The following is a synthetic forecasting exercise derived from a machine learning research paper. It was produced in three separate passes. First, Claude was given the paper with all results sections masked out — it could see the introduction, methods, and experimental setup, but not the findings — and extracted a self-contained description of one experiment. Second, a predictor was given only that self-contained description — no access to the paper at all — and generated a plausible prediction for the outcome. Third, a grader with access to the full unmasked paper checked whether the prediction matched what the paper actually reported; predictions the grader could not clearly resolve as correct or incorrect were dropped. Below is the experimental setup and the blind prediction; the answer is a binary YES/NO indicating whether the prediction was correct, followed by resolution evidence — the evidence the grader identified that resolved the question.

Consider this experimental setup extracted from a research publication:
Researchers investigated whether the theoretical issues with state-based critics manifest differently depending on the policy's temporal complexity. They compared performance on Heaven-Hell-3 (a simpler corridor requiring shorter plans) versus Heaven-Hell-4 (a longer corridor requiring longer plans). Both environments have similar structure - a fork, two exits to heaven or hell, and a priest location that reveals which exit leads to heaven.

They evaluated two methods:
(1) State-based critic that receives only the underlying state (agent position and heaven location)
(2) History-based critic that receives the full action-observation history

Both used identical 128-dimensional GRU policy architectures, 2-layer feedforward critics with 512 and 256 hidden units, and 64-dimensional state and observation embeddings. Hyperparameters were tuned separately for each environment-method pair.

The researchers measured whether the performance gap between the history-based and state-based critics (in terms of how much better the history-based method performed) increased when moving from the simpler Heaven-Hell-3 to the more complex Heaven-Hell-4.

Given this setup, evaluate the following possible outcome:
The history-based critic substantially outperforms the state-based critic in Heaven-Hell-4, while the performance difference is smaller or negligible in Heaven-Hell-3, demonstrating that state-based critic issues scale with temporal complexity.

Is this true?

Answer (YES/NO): NO